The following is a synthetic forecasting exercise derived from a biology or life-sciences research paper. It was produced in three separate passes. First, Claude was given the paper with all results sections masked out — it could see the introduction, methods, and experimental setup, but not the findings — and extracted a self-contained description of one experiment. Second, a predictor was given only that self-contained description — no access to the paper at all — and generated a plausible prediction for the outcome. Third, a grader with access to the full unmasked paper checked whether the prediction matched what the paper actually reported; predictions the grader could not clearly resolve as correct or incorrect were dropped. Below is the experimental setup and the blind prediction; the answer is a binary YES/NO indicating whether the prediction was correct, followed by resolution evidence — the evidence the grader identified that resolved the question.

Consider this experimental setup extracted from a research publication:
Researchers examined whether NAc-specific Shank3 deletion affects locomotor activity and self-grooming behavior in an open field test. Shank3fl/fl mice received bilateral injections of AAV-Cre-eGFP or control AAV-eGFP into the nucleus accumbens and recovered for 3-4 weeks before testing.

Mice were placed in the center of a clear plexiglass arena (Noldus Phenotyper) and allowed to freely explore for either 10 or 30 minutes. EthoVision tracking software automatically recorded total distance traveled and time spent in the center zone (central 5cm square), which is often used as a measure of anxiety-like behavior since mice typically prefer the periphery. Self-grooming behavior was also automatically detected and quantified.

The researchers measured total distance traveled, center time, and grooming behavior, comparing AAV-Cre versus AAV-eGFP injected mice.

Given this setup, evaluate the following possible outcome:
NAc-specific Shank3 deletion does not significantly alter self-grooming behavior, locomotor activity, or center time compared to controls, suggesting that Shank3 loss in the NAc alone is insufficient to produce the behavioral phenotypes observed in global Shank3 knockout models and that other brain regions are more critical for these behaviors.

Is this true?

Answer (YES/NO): YES